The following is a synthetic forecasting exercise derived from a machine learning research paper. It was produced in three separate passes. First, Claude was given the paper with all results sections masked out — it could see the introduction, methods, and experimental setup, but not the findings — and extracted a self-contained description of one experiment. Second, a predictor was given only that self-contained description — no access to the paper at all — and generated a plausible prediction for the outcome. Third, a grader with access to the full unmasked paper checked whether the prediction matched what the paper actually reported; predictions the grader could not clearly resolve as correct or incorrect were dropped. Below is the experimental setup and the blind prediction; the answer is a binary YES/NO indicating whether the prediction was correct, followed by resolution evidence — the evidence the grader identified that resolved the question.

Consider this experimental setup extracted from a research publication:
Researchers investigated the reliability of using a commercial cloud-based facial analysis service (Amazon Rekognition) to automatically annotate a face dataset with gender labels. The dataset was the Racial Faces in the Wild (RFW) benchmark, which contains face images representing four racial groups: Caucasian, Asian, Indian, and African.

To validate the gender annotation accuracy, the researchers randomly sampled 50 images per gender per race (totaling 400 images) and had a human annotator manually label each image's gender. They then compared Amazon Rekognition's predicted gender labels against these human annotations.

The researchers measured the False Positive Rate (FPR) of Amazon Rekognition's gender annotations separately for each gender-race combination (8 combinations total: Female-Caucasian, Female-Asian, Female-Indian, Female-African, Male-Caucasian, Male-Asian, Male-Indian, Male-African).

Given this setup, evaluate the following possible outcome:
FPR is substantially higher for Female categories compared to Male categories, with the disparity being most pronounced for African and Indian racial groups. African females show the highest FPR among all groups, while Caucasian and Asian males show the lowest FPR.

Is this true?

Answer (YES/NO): NO